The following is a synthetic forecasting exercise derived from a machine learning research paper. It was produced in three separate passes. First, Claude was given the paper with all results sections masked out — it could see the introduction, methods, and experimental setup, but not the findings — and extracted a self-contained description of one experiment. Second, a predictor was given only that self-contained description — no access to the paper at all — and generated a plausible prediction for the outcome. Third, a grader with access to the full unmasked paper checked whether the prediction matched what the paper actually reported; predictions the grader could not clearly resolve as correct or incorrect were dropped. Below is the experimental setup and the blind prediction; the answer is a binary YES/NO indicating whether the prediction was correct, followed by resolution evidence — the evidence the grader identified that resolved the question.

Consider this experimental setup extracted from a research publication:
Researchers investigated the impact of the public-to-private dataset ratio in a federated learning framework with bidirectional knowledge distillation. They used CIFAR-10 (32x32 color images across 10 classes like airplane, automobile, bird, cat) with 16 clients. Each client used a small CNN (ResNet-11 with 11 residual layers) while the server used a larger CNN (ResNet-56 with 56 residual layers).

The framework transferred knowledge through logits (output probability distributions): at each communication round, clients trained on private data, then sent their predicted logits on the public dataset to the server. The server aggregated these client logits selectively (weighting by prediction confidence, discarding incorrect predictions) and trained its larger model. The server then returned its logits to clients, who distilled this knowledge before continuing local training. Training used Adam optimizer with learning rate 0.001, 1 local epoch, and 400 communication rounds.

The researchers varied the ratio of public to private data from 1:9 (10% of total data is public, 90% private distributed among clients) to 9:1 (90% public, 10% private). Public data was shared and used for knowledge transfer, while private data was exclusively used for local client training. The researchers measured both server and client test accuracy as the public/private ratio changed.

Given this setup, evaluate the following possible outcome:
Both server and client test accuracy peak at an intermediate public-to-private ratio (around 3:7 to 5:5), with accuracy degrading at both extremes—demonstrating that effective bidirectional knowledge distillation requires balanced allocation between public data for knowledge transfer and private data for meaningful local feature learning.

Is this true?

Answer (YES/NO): NO